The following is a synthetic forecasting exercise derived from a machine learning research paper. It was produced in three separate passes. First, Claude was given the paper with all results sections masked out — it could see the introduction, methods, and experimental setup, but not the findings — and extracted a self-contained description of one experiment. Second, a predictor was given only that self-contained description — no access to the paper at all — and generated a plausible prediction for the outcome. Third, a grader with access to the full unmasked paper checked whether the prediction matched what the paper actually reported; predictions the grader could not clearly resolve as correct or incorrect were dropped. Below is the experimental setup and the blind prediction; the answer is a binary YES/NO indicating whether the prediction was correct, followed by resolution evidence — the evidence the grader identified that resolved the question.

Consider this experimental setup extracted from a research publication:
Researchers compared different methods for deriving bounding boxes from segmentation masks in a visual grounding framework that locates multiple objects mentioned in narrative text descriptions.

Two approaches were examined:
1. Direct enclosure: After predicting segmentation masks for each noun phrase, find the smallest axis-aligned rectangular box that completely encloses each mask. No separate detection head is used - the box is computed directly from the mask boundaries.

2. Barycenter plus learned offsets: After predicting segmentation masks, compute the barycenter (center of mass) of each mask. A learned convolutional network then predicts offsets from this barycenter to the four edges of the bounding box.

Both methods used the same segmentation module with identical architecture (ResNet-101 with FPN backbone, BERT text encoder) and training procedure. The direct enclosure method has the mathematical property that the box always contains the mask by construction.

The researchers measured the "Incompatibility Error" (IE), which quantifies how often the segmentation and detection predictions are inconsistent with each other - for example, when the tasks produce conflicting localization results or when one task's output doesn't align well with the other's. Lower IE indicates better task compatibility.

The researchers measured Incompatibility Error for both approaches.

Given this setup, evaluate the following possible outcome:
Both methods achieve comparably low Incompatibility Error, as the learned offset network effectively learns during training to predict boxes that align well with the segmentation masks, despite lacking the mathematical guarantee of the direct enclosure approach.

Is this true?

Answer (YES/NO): NO